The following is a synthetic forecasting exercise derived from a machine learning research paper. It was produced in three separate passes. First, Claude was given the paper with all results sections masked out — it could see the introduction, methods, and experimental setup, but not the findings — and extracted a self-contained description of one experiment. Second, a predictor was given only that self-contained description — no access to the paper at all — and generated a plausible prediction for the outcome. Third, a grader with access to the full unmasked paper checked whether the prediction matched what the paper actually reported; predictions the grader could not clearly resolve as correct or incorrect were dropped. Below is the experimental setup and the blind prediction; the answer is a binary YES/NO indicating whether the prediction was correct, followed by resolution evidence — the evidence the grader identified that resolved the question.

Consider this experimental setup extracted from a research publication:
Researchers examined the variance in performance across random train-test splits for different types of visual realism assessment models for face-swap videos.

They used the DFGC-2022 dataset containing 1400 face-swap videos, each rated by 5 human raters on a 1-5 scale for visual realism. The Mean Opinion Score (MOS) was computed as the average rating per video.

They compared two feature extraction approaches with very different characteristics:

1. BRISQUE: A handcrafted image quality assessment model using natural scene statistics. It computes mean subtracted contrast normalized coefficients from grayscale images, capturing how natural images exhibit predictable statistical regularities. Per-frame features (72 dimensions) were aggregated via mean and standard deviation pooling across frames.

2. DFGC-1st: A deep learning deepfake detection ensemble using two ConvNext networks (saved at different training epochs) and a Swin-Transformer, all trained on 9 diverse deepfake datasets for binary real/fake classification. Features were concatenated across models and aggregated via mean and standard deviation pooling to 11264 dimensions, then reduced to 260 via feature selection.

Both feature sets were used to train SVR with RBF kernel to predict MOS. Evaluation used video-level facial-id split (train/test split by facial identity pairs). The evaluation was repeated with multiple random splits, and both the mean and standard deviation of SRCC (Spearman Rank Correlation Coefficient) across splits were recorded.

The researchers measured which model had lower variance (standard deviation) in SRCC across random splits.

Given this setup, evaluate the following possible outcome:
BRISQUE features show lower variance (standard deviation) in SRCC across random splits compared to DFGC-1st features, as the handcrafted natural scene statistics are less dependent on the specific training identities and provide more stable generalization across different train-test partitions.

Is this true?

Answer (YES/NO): NO